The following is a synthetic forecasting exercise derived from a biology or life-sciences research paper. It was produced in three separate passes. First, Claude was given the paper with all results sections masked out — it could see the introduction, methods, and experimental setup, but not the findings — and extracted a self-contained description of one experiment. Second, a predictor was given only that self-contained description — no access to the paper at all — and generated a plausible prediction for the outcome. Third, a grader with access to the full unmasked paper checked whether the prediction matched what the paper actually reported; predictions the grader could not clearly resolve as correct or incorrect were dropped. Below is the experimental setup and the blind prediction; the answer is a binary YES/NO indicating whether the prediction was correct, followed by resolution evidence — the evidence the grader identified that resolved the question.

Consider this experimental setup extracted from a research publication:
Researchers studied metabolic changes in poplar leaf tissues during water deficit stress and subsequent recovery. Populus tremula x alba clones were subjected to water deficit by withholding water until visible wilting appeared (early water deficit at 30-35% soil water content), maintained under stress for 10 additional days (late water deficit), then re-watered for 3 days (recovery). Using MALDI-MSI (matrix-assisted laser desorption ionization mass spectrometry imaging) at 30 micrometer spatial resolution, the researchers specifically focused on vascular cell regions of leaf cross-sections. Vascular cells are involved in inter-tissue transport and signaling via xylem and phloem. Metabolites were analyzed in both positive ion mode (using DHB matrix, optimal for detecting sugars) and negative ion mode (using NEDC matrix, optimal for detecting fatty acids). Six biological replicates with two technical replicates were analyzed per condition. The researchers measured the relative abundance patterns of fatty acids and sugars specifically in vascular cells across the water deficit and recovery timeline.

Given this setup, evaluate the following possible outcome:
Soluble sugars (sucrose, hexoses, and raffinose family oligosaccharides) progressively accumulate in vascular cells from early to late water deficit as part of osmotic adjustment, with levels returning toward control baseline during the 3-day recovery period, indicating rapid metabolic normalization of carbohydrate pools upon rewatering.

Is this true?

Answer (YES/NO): NO